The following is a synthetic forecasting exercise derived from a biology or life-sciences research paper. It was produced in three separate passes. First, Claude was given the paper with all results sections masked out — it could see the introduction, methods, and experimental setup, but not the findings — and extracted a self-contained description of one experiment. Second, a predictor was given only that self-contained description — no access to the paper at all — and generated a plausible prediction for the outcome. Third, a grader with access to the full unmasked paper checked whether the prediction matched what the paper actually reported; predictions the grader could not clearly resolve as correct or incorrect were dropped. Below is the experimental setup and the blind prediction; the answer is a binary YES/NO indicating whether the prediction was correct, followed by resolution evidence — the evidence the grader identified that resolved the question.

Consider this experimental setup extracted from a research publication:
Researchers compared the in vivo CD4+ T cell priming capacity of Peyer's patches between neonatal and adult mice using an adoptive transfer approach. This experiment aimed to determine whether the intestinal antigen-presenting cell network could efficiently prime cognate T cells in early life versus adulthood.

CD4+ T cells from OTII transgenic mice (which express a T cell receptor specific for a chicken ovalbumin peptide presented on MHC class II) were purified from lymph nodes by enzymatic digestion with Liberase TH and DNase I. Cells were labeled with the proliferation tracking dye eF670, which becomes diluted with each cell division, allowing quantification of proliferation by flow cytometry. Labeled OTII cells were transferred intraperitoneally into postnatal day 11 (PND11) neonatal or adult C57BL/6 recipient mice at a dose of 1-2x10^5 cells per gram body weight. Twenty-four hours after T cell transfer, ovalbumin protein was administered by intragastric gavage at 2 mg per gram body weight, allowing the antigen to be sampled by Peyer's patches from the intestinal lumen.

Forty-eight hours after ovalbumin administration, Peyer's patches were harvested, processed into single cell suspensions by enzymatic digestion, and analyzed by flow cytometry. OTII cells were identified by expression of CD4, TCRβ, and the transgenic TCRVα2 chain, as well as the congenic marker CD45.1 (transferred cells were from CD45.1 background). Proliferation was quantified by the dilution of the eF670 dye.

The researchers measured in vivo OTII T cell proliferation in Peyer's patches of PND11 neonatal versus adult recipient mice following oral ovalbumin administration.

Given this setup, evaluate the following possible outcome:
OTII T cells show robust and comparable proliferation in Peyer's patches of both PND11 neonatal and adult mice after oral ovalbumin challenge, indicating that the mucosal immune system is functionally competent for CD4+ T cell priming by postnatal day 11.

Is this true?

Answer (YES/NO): NO